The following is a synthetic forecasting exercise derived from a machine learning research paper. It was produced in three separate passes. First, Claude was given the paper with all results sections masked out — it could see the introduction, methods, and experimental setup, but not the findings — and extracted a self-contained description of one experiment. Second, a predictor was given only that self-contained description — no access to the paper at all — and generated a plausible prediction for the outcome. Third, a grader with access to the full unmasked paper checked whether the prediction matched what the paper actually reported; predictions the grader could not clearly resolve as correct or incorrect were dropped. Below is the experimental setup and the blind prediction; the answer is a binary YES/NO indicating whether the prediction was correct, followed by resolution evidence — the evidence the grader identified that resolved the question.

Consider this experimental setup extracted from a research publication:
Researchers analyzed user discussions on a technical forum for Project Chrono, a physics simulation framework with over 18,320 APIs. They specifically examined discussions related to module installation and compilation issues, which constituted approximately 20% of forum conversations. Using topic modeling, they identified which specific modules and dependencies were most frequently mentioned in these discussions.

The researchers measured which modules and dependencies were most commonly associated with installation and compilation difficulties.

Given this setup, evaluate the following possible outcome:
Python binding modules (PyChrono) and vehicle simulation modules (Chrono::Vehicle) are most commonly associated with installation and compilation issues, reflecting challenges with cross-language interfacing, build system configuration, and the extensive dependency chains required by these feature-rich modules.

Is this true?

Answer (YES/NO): NO